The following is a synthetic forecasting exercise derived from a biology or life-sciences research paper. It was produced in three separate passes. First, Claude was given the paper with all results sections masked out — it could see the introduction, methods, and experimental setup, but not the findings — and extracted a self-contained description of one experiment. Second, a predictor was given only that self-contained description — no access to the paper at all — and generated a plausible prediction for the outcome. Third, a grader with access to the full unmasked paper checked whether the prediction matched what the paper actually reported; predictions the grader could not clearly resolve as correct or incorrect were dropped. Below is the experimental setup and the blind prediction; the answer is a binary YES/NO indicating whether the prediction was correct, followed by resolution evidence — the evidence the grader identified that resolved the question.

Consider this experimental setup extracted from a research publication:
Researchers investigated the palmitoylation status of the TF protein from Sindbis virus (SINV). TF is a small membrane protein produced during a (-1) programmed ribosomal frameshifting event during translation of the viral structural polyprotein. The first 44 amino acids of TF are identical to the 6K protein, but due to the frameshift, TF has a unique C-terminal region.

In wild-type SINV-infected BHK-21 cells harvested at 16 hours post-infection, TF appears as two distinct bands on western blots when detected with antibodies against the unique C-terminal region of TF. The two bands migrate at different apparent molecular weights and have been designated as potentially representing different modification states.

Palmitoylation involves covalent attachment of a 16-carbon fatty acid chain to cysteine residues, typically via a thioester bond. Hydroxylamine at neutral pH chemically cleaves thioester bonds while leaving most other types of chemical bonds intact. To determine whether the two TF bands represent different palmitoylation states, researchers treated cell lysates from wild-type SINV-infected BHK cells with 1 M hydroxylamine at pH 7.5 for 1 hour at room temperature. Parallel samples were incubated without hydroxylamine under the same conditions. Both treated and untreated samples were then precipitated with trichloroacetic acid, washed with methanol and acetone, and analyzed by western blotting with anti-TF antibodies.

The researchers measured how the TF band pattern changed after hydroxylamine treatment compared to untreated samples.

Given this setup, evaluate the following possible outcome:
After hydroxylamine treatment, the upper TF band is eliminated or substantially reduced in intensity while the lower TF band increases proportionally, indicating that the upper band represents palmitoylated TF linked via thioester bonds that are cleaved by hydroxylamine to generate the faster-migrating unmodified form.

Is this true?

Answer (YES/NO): NO